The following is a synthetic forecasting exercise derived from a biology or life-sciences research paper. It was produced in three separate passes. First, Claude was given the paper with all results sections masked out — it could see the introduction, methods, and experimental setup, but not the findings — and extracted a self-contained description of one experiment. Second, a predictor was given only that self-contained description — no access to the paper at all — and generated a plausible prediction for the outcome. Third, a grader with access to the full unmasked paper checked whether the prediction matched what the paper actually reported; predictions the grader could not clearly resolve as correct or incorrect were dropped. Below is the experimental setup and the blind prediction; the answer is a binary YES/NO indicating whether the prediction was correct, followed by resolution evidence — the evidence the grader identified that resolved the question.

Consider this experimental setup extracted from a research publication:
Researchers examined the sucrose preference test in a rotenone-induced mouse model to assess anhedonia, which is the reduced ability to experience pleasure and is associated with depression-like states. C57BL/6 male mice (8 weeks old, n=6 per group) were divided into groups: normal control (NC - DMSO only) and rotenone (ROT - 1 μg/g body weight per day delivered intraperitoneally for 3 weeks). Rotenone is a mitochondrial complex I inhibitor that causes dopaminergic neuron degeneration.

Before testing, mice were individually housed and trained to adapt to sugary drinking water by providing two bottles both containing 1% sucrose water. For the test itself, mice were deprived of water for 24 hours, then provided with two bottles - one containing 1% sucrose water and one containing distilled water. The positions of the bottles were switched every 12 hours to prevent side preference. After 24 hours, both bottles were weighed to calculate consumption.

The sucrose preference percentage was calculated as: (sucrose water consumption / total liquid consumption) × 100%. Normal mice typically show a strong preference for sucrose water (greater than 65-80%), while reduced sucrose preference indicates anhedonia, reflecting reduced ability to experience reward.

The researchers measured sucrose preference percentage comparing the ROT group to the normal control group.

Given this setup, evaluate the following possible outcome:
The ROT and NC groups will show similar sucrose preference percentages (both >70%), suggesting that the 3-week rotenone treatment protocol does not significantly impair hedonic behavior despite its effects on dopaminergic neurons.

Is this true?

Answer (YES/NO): NO